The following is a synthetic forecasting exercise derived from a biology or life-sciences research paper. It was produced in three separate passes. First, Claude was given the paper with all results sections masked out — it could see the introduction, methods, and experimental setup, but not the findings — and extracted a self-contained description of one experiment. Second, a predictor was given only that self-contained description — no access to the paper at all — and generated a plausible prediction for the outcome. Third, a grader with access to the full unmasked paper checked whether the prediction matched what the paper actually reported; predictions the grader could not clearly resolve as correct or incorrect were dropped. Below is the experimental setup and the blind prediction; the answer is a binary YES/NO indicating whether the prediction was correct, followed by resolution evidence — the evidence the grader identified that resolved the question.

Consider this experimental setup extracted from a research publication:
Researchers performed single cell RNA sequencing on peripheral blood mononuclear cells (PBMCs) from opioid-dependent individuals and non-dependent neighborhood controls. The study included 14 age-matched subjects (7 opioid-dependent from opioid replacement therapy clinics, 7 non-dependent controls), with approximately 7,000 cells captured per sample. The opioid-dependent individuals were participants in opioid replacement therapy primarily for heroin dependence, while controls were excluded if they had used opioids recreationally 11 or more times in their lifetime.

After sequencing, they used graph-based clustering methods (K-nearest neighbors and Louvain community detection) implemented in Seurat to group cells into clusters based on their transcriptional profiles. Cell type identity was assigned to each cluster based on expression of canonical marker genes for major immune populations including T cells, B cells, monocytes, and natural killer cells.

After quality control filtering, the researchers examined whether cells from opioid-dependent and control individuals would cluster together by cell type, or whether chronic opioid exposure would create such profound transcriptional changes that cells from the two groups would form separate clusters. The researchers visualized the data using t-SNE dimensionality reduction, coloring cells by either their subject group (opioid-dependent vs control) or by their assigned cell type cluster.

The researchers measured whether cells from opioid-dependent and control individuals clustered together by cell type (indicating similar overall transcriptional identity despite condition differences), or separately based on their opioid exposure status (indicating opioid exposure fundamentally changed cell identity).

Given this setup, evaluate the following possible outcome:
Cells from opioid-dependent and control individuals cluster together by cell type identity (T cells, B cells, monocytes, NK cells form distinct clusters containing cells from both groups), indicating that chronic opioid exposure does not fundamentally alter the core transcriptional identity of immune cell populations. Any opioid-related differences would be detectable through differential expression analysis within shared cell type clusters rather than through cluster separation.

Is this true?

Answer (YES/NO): YES